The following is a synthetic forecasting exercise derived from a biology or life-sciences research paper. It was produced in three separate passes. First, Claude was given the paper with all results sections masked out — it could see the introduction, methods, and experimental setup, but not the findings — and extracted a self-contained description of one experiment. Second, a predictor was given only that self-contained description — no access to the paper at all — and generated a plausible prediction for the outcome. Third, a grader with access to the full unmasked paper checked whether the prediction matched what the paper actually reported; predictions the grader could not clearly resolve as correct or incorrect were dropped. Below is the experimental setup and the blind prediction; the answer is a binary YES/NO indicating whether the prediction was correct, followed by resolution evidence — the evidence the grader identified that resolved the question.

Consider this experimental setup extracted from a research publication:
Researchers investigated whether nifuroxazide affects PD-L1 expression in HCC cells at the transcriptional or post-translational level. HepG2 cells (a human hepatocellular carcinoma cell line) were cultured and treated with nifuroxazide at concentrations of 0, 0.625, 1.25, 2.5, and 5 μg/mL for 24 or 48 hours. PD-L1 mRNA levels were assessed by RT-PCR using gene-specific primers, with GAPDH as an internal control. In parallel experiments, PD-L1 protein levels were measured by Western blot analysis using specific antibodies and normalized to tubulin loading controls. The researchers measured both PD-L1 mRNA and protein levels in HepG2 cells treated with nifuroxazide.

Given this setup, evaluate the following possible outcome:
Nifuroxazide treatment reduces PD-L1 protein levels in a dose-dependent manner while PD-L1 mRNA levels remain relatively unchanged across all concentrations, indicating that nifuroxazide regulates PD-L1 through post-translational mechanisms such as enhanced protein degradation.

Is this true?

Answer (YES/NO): YES